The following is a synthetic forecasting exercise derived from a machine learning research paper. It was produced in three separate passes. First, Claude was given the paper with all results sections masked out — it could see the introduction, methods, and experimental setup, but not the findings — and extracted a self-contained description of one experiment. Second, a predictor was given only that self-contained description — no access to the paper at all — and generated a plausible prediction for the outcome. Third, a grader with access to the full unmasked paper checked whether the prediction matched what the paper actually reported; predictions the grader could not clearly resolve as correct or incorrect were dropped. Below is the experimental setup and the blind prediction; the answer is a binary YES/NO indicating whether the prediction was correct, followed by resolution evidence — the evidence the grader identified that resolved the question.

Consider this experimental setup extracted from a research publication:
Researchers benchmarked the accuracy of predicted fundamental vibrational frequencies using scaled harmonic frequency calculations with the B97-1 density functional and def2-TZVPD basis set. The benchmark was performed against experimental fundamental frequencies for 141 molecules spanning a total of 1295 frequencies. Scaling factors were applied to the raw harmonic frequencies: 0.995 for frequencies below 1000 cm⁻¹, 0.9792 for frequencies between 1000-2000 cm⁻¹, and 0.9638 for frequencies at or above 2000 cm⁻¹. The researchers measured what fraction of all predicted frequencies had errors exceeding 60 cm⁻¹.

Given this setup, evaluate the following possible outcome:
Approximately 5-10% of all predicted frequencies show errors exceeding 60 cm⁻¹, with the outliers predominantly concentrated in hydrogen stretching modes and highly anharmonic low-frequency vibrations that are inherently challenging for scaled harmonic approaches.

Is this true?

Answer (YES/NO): NO